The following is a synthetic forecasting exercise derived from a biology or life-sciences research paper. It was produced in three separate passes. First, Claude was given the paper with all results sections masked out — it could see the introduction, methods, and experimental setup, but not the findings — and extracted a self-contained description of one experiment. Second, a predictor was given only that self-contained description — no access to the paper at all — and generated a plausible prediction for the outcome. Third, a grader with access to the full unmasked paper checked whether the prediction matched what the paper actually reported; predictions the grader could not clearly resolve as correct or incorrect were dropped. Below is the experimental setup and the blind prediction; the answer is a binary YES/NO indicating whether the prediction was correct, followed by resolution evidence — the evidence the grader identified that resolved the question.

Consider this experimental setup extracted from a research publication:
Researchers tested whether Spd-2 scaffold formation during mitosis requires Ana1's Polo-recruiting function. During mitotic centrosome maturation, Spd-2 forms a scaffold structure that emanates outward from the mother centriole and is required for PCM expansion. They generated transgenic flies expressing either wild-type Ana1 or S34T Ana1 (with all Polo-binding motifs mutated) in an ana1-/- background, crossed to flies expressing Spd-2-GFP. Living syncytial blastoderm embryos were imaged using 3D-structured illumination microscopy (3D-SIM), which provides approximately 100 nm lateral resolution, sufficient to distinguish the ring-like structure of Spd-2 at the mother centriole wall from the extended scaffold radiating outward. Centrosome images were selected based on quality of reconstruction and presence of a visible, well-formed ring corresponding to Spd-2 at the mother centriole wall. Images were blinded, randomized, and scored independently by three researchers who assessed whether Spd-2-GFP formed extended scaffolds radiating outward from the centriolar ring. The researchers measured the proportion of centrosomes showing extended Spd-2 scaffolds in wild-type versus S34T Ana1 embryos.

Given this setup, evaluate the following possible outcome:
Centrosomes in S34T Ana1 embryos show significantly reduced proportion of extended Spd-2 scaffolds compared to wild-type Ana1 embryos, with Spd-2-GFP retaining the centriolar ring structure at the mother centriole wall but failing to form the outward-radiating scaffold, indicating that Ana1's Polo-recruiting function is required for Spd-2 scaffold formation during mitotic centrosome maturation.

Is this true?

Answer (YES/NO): YES